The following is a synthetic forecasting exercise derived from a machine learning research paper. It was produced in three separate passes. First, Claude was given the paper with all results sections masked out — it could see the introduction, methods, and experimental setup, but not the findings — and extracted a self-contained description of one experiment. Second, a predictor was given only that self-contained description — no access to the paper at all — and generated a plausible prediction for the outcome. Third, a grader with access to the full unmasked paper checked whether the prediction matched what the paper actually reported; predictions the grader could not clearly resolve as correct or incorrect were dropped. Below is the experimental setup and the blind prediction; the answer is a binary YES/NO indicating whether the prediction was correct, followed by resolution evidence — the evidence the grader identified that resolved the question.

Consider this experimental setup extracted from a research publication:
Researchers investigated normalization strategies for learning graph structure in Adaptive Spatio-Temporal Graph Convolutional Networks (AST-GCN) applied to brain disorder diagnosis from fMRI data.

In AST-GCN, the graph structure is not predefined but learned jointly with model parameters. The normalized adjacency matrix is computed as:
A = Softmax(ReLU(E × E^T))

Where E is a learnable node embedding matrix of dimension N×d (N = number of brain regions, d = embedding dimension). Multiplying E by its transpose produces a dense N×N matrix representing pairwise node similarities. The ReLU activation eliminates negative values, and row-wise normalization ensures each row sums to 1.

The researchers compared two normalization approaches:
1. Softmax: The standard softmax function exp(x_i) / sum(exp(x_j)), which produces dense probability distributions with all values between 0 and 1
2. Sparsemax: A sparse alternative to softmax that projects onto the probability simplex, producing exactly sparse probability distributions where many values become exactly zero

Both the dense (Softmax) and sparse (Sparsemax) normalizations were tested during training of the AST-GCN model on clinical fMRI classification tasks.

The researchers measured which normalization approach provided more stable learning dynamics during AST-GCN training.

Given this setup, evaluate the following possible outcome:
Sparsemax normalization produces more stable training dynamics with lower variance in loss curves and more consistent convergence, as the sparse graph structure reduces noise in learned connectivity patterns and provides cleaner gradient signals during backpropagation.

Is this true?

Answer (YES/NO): YES